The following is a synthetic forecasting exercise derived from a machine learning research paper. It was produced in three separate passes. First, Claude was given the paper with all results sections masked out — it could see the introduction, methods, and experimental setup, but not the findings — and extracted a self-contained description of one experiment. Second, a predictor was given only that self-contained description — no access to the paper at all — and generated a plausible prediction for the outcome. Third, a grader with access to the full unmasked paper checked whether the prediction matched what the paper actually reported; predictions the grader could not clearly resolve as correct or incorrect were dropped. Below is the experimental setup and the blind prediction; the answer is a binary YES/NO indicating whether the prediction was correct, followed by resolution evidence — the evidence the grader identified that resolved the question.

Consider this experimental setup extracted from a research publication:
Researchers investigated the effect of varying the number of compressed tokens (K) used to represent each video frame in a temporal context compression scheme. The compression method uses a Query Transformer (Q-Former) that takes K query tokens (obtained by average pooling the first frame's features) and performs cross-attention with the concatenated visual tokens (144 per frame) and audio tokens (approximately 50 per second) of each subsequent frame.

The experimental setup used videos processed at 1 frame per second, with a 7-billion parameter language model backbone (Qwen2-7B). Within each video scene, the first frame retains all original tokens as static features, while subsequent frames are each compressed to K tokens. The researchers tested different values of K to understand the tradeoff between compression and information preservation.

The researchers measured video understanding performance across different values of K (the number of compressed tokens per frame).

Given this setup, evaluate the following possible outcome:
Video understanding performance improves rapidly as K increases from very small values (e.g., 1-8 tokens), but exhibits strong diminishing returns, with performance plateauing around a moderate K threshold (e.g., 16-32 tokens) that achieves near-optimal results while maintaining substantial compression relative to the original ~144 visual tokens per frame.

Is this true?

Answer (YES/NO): YES